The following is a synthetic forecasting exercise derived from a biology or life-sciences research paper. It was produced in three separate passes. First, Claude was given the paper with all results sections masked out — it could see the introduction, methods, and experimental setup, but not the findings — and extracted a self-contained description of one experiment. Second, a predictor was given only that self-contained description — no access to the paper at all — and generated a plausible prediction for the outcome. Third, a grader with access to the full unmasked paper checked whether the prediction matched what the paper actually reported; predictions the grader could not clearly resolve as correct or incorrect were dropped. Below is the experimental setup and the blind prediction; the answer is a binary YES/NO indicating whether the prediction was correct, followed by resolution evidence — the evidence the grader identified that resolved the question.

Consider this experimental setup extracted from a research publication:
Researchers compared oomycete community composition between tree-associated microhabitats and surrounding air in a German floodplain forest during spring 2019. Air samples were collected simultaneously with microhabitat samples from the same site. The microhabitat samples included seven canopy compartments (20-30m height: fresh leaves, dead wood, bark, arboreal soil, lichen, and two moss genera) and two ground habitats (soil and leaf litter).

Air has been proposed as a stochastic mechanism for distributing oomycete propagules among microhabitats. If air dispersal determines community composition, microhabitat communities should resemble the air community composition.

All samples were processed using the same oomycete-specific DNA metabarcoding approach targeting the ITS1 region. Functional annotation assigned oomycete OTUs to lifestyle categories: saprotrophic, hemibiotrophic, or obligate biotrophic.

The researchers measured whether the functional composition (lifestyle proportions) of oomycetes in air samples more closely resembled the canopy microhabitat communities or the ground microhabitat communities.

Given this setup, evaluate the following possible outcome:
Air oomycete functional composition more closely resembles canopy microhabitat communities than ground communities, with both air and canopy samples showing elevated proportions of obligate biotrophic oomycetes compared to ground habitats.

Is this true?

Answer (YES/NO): YES